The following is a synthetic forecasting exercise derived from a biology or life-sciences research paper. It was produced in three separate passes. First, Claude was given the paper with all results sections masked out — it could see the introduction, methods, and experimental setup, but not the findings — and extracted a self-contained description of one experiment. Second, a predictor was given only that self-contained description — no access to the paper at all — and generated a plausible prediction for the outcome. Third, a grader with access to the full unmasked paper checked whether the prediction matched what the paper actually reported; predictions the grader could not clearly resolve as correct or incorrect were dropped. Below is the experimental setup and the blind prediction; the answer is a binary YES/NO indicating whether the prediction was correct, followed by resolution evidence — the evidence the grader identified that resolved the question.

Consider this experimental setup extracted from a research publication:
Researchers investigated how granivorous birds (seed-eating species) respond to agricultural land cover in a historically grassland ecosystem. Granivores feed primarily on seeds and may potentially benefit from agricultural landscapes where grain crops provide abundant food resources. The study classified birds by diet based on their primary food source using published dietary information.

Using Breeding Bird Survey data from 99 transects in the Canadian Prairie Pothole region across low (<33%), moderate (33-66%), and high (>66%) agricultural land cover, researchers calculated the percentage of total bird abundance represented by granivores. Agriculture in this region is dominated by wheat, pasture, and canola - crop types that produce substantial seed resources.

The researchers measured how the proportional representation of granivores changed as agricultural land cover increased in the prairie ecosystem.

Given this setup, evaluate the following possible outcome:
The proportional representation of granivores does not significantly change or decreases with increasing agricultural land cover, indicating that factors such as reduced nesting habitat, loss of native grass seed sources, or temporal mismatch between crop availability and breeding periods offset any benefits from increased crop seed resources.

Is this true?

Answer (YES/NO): YES